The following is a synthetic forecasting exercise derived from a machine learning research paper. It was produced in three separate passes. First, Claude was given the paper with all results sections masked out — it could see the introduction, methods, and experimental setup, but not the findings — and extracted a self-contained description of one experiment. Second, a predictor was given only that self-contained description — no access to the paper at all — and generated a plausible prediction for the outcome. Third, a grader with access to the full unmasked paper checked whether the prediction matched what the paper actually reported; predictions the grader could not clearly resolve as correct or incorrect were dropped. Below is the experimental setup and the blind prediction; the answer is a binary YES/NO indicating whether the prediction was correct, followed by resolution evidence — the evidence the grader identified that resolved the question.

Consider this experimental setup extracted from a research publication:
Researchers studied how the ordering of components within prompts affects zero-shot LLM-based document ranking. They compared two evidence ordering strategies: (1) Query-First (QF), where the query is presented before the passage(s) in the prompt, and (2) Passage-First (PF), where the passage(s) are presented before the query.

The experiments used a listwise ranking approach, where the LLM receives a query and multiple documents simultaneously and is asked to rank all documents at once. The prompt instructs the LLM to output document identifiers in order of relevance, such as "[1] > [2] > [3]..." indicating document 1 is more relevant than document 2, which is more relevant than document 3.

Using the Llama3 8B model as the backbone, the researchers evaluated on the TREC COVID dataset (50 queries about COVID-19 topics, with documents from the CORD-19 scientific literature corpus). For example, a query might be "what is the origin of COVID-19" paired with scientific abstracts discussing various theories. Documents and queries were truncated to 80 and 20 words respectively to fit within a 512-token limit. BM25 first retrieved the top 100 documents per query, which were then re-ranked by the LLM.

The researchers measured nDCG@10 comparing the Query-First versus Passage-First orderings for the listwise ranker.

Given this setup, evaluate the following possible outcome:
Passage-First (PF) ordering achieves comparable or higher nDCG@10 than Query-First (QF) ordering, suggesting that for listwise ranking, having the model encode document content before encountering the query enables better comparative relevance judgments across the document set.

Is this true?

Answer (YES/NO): NO